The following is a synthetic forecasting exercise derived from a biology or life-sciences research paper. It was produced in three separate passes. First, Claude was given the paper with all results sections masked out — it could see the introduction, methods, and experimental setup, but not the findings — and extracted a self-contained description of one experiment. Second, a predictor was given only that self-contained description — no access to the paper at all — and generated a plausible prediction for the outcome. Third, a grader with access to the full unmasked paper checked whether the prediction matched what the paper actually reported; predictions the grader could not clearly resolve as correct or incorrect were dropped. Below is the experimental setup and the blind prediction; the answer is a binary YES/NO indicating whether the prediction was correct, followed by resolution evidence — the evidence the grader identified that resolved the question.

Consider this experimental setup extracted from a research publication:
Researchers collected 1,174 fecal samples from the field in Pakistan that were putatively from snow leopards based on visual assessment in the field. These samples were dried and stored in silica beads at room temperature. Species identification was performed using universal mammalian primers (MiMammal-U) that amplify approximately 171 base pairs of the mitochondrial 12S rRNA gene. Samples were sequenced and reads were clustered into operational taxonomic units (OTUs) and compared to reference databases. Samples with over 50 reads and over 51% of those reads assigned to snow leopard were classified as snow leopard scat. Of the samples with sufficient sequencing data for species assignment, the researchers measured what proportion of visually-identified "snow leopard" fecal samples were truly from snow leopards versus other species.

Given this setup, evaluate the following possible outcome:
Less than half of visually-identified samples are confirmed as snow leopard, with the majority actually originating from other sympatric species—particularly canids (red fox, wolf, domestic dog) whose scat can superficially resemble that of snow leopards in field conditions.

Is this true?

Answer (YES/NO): YES